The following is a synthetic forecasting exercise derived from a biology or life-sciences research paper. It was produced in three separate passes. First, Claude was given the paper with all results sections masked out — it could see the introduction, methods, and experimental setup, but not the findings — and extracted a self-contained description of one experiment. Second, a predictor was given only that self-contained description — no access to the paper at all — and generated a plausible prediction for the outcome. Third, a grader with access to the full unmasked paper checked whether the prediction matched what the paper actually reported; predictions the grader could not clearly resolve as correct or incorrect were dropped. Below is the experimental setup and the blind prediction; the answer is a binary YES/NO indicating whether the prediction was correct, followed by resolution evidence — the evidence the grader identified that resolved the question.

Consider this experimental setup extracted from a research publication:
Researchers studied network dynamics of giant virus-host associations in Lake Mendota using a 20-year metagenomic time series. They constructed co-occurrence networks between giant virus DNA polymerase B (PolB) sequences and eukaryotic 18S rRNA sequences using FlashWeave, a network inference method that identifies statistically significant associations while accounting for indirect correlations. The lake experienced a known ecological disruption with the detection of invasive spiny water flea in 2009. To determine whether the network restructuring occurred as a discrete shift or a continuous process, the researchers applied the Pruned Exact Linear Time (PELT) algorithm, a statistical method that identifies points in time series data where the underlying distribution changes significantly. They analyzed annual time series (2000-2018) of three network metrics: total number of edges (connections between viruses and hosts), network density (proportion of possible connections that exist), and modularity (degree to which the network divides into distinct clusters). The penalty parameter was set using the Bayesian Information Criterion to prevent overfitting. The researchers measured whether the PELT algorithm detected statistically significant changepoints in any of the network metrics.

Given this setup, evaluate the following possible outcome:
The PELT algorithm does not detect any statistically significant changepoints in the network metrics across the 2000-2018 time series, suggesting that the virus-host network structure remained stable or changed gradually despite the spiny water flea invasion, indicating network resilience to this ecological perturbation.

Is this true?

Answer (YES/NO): YES